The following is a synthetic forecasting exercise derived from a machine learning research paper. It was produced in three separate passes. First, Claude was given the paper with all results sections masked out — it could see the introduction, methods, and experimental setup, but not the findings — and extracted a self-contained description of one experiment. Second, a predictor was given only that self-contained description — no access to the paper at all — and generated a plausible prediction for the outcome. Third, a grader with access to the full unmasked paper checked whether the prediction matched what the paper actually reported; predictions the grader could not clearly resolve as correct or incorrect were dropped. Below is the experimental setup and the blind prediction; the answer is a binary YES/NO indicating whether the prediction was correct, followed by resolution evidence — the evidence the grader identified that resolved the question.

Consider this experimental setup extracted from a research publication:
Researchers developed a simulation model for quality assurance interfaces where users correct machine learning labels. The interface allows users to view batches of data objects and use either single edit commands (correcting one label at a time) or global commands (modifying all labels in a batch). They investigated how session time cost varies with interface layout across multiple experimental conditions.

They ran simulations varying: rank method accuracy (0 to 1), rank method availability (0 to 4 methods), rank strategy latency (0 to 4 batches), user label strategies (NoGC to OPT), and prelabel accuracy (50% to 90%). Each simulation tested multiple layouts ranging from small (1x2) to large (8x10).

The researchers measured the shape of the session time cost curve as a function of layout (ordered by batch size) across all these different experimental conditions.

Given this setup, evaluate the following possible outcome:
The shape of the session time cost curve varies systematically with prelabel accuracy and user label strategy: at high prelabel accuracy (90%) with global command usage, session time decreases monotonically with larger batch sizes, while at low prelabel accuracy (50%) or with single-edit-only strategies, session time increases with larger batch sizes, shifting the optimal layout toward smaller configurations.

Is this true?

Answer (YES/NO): NO